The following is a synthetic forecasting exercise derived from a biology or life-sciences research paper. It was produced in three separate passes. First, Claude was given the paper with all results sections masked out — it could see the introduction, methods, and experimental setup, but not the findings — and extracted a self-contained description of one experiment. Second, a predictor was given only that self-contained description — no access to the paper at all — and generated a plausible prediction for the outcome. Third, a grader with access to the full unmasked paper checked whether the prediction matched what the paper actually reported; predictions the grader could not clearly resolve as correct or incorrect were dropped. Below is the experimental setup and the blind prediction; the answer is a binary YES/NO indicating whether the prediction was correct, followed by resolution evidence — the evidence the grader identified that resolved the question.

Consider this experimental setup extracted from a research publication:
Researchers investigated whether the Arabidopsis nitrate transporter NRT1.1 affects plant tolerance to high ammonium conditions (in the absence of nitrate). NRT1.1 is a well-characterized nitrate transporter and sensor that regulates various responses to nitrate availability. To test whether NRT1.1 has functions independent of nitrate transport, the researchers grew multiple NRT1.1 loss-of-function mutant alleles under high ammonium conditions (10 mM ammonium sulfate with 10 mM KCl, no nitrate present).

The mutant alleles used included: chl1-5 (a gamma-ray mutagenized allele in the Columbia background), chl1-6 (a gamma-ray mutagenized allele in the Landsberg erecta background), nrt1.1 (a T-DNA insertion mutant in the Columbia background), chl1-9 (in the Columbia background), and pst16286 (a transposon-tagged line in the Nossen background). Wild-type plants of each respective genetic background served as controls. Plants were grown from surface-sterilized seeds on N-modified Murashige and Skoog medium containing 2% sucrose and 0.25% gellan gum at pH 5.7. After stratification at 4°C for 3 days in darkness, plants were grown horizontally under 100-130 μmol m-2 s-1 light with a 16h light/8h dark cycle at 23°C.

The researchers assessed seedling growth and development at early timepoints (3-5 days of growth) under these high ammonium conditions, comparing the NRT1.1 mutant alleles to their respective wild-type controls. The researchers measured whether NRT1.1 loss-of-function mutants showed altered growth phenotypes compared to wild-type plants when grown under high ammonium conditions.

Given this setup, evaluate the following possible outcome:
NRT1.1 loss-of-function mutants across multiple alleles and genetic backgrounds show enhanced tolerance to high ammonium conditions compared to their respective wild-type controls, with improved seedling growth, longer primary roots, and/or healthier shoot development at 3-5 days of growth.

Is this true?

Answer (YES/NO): YES